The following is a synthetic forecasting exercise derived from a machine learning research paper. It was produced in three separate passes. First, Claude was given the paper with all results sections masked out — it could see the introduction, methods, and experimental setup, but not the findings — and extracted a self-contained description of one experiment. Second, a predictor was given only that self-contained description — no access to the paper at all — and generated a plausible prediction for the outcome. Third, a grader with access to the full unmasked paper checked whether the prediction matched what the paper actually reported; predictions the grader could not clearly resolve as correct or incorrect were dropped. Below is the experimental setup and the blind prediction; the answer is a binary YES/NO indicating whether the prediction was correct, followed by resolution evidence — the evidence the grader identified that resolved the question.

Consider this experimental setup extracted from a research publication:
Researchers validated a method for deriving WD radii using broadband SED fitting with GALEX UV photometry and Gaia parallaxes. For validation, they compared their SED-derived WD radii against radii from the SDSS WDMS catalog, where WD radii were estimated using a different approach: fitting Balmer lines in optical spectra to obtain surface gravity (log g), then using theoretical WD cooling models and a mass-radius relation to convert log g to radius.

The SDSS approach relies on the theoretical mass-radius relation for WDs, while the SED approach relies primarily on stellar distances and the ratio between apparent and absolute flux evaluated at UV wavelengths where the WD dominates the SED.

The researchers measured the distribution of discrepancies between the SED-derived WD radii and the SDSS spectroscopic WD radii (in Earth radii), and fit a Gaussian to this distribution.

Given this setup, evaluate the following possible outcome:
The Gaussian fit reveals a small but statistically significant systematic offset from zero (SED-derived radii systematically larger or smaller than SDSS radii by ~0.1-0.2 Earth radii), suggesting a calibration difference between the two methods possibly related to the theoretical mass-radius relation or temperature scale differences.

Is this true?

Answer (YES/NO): NO